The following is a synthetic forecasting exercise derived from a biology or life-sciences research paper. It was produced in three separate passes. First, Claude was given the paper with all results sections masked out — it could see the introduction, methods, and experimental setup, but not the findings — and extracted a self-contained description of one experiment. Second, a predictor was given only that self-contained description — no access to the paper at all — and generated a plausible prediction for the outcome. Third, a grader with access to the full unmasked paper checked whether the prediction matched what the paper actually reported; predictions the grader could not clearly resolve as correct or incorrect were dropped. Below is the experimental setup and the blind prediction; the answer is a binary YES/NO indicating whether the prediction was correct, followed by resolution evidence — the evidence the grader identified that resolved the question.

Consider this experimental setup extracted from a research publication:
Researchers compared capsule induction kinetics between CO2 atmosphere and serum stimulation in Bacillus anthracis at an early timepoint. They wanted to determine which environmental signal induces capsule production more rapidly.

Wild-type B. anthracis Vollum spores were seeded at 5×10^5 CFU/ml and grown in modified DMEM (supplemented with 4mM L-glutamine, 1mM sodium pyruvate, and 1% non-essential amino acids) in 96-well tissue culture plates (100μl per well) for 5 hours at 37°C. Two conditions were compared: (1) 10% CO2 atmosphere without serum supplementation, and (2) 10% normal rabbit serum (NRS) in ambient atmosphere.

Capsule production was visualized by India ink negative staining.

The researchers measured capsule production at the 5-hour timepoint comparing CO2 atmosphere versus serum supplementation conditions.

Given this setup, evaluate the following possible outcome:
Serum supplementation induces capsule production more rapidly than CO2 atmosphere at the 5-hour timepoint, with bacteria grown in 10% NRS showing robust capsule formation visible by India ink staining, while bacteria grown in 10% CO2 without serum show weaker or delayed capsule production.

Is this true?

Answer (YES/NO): NO